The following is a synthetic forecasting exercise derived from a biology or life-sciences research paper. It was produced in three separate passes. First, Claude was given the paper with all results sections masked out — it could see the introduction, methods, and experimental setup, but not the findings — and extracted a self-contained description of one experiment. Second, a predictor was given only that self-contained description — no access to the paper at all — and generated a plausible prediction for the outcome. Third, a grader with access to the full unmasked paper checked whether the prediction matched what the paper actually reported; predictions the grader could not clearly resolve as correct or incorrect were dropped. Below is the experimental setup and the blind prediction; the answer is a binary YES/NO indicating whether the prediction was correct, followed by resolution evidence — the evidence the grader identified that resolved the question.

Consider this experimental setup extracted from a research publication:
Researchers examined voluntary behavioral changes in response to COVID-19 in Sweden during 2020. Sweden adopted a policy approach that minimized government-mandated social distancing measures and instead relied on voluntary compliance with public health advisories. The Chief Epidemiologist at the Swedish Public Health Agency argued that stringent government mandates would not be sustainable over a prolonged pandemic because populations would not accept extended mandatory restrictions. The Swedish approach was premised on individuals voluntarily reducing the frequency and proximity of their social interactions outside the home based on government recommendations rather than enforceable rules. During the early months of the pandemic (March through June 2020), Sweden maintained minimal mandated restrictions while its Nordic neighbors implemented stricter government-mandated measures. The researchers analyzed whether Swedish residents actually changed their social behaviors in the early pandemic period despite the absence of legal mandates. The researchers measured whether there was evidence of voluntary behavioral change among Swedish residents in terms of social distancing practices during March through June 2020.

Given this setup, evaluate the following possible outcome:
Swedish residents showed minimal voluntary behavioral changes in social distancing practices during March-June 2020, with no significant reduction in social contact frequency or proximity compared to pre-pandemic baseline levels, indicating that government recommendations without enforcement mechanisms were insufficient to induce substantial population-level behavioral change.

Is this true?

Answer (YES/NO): NO